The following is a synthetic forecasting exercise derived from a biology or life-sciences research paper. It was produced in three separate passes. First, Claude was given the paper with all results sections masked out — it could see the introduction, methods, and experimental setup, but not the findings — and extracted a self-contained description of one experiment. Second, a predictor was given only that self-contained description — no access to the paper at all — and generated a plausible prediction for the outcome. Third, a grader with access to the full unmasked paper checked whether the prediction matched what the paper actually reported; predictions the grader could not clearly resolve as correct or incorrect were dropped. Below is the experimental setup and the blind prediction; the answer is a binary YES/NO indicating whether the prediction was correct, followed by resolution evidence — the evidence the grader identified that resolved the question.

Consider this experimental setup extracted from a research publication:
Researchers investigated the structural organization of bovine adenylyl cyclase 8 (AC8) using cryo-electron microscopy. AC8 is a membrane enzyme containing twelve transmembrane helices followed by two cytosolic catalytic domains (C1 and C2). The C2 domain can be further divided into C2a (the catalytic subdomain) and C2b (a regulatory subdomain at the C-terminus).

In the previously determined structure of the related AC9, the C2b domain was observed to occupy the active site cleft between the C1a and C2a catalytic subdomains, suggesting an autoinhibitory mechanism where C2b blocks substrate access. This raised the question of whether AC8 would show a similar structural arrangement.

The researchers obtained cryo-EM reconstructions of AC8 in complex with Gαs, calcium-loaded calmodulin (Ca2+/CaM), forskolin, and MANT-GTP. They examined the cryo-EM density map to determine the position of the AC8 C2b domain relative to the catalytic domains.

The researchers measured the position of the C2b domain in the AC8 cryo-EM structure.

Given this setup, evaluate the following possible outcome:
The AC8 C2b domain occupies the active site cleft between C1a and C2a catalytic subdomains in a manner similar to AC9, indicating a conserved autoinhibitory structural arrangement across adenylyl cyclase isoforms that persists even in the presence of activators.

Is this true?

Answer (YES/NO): NO